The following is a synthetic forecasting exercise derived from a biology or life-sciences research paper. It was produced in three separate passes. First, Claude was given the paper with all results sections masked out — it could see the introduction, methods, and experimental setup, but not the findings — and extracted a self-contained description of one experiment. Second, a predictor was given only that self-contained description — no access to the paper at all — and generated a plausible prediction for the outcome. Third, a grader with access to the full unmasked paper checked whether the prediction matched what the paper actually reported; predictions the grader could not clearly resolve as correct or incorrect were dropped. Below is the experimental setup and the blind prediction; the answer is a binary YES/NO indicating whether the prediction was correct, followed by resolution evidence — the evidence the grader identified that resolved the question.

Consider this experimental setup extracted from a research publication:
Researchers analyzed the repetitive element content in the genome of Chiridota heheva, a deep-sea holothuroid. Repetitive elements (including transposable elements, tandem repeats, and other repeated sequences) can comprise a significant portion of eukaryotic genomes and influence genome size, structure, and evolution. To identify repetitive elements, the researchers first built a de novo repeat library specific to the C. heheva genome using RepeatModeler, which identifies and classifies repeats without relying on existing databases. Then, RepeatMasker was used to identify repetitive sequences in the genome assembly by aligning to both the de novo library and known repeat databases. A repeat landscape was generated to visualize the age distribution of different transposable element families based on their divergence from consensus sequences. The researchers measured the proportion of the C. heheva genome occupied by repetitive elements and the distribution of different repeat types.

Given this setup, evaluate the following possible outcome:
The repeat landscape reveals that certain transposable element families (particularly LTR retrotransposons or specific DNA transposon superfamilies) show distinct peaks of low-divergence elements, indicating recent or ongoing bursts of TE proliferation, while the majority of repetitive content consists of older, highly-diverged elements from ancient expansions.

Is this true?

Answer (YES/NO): NO